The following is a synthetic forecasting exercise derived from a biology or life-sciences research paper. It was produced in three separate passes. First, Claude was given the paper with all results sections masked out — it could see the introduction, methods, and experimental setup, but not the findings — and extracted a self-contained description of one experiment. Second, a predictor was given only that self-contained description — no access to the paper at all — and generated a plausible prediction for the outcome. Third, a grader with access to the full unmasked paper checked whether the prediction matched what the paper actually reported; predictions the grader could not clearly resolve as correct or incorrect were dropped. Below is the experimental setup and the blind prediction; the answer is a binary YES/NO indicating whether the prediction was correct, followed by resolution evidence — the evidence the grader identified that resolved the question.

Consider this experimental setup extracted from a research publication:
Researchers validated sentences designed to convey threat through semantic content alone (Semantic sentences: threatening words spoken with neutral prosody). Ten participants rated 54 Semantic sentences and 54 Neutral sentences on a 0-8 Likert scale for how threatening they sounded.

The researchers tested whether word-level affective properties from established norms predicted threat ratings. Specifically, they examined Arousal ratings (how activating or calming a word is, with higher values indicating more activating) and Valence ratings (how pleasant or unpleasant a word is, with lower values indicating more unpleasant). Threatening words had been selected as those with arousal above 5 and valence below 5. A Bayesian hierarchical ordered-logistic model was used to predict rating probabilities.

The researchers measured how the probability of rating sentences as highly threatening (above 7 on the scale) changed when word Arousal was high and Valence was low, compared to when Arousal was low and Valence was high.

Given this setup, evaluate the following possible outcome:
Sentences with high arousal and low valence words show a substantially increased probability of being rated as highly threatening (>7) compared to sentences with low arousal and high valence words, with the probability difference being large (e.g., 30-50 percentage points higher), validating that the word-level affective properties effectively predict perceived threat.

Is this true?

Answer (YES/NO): YES